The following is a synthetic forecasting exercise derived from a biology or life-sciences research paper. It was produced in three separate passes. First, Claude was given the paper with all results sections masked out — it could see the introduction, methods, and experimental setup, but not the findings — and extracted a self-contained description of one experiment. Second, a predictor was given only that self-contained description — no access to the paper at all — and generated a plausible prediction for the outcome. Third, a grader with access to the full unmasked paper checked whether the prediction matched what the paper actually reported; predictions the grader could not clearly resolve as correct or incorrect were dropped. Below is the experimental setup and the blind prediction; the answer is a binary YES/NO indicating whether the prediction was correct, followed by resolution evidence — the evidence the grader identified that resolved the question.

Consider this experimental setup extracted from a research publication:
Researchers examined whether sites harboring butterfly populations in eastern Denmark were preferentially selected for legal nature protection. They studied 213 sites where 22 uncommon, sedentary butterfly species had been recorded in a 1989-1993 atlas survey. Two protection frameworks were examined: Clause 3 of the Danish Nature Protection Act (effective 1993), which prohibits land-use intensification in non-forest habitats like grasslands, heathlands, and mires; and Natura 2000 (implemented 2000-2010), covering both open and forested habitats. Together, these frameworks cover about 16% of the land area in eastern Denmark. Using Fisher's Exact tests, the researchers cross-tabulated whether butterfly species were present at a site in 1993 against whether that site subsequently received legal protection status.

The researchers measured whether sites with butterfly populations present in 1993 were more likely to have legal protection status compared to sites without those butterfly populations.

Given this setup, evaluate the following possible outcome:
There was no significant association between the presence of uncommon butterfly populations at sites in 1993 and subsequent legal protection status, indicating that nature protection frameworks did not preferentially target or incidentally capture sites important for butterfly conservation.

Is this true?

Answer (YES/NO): NO